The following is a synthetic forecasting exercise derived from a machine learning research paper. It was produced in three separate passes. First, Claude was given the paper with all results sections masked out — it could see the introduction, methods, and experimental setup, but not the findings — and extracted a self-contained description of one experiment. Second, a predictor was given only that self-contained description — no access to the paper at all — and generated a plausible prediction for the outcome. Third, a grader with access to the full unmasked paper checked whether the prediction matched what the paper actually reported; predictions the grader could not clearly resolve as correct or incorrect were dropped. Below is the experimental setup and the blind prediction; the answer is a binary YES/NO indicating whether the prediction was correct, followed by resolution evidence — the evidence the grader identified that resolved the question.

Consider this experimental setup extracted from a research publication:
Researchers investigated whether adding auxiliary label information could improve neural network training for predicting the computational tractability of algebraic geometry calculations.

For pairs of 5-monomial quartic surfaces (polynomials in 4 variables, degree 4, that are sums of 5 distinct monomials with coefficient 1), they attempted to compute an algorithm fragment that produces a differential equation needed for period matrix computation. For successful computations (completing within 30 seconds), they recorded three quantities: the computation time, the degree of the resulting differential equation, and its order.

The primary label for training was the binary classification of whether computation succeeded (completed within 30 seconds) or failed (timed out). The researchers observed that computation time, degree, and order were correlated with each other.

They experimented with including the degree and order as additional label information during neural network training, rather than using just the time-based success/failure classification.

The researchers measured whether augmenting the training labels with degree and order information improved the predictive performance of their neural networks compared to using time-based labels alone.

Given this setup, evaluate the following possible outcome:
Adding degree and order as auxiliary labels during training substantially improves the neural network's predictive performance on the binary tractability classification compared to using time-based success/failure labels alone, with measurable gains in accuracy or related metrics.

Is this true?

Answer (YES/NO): NO